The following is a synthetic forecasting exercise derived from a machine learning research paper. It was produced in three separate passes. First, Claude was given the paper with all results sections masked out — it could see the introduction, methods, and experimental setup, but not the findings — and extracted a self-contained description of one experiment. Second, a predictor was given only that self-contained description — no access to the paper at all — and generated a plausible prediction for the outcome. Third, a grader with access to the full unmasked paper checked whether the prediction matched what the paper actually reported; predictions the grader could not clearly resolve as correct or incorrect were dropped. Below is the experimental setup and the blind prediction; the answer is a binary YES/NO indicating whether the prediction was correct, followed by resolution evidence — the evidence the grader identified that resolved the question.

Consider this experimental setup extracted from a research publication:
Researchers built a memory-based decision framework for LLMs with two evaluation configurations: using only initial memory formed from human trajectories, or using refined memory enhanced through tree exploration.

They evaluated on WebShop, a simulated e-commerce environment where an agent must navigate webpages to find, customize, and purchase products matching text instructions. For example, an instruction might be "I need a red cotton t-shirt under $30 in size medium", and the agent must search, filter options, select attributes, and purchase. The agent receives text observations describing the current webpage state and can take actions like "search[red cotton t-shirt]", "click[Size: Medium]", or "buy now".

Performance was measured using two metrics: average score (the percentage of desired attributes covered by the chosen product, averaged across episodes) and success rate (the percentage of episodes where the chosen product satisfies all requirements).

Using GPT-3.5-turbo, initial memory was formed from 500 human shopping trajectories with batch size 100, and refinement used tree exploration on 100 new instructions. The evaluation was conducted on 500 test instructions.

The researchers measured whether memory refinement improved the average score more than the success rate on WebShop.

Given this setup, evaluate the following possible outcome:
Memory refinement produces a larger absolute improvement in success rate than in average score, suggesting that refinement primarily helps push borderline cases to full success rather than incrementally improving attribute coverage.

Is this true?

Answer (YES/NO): YES